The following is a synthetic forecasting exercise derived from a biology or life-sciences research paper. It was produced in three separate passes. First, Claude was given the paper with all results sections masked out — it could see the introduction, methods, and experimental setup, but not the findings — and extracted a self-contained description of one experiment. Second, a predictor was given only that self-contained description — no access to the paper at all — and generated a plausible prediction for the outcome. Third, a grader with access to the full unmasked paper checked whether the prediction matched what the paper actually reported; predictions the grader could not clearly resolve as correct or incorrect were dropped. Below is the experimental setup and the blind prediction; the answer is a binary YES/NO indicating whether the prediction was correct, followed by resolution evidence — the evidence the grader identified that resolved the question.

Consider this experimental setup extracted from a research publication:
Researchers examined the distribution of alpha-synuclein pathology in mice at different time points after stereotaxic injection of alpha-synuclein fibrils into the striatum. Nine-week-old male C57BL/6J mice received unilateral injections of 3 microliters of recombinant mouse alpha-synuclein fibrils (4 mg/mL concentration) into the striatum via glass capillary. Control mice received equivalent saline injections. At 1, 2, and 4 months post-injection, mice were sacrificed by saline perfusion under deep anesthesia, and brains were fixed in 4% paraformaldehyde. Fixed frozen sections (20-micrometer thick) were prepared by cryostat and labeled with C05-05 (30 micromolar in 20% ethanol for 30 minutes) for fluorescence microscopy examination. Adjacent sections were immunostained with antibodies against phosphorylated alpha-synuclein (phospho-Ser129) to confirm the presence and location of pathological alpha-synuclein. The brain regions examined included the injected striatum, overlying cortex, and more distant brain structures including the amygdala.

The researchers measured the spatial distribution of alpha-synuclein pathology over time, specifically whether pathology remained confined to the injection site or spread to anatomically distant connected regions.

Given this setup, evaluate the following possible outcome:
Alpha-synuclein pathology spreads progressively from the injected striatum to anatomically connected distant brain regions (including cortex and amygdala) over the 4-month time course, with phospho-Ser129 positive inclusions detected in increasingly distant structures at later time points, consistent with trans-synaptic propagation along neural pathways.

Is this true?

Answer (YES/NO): YES